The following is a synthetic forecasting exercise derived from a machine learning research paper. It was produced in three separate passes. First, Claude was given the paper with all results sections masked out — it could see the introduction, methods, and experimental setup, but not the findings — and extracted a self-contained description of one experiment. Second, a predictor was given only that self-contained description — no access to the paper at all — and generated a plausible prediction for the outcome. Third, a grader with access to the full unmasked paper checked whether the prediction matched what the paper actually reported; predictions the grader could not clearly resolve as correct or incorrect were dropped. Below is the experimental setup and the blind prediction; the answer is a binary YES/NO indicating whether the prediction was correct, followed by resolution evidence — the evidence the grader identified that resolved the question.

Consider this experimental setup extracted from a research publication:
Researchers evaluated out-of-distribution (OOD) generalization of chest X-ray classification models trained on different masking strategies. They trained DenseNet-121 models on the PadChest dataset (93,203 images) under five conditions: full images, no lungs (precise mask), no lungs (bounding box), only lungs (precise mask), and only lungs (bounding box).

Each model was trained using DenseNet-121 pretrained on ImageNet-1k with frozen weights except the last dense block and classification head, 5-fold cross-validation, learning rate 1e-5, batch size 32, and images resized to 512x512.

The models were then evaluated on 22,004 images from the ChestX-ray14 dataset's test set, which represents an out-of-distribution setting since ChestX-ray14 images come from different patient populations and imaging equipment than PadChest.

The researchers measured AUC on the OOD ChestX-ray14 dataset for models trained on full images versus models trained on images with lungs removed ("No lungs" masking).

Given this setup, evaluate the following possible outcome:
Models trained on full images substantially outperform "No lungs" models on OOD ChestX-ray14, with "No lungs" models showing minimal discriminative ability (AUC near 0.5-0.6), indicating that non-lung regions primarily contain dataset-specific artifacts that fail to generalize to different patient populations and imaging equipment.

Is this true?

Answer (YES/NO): YES